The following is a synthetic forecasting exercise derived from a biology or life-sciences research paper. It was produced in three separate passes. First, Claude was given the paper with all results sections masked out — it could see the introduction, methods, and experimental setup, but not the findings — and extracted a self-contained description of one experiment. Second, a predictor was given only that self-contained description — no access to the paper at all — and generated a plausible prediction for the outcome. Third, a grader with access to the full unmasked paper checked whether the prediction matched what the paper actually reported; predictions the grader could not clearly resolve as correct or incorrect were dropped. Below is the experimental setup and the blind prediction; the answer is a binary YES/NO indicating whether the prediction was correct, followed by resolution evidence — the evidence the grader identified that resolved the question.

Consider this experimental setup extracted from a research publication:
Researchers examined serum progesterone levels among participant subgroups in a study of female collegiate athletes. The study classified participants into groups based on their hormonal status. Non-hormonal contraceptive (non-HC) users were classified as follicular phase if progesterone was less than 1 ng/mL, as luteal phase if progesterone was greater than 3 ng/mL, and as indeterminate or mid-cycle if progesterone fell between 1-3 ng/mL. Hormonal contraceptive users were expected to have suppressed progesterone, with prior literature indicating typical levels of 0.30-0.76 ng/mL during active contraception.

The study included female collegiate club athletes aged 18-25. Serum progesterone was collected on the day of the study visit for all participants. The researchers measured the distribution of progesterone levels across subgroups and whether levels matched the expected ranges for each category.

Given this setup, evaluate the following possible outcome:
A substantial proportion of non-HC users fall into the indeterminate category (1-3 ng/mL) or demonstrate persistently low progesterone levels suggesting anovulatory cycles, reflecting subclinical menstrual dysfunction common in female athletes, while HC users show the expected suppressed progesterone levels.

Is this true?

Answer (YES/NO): NO